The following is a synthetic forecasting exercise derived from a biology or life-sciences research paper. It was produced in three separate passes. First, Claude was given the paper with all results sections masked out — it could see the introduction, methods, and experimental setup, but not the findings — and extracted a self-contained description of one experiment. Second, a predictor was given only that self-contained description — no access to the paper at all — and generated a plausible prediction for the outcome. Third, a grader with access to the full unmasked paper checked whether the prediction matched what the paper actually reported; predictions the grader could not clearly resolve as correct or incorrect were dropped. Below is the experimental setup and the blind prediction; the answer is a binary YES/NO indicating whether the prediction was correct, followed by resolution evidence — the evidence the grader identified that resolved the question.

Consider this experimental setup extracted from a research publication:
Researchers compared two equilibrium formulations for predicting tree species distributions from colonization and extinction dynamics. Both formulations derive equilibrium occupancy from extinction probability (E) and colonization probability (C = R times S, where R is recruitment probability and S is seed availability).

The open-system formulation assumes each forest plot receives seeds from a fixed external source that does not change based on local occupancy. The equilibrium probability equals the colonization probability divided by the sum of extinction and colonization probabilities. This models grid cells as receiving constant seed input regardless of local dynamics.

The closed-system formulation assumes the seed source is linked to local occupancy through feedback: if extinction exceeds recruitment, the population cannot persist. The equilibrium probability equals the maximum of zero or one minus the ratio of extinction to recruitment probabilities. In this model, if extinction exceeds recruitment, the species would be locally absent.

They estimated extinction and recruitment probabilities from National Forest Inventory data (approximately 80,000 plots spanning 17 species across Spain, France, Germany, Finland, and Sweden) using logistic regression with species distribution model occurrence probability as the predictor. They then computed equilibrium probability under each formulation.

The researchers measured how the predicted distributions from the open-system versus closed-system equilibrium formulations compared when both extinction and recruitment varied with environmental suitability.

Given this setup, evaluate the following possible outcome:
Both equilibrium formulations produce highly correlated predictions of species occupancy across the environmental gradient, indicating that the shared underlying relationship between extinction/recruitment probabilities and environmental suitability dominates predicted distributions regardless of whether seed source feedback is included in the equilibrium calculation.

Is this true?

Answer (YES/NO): NO